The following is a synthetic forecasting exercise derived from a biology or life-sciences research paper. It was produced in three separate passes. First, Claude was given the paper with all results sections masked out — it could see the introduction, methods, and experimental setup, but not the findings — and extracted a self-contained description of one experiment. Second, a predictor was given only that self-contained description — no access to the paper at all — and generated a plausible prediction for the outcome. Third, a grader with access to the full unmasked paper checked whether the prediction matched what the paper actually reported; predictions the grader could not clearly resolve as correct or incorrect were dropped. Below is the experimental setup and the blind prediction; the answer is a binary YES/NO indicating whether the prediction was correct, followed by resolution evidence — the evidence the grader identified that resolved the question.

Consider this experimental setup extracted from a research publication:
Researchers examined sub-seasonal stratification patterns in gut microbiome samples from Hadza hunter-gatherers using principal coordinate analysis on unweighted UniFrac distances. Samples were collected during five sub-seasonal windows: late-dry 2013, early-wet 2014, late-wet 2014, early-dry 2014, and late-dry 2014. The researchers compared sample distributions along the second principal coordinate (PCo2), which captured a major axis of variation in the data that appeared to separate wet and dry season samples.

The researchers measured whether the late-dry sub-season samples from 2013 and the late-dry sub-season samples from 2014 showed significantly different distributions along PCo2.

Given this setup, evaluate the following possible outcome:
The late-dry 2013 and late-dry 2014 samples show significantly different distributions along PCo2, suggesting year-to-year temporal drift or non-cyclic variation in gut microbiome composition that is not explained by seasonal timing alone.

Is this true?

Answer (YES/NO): NO